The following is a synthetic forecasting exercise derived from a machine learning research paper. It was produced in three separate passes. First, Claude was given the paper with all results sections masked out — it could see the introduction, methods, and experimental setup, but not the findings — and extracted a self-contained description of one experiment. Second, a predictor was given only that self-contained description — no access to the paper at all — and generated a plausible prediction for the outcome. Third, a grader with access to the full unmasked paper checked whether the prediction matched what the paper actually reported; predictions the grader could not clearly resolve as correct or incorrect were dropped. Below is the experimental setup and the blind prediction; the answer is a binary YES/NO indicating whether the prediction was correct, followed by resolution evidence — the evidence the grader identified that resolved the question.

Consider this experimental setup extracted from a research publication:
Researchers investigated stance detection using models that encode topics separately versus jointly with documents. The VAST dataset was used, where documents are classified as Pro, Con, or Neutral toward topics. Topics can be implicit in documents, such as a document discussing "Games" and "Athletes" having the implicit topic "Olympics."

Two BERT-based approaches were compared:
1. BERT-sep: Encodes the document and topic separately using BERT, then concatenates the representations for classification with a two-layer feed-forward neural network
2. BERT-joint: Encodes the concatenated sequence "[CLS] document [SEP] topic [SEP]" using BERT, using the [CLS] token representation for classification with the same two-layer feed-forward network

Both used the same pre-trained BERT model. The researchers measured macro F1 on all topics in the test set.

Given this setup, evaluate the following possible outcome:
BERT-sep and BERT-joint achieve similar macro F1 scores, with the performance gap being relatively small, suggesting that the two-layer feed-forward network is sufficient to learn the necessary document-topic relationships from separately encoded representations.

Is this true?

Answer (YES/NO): NO